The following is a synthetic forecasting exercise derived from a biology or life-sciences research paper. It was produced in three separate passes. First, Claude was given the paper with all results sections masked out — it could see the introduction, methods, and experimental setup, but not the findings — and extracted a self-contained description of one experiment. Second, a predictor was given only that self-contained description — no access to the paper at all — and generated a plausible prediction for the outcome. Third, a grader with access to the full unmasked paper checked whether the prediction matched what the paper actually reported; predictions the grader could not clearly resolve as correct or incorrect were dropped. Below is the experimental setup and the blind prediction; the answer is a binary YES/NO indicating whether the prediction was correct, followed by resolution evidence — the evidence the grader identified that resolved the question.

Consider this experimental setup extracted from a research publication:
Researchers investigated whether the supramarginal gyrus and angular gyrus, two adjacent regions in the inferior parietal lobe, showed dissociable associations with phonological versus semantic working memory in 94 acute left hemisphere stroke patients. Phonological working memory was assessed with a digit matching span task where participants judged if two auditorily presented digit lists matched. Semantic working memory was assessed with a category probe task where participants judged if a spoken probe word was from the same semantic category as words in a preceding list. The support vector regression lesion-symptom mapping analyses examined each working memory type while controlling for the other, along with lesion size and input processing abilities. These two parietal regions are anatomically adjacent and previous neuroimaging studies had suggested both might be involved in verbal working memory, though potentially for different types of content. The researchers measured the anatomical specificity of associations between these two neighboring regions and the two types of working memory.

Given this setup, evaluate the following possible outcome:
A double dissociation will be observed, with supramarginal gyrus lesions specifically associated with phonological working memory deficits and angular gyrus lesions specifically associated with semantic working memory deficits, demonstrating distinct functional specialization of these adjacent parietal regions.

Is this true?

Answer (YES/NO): YES